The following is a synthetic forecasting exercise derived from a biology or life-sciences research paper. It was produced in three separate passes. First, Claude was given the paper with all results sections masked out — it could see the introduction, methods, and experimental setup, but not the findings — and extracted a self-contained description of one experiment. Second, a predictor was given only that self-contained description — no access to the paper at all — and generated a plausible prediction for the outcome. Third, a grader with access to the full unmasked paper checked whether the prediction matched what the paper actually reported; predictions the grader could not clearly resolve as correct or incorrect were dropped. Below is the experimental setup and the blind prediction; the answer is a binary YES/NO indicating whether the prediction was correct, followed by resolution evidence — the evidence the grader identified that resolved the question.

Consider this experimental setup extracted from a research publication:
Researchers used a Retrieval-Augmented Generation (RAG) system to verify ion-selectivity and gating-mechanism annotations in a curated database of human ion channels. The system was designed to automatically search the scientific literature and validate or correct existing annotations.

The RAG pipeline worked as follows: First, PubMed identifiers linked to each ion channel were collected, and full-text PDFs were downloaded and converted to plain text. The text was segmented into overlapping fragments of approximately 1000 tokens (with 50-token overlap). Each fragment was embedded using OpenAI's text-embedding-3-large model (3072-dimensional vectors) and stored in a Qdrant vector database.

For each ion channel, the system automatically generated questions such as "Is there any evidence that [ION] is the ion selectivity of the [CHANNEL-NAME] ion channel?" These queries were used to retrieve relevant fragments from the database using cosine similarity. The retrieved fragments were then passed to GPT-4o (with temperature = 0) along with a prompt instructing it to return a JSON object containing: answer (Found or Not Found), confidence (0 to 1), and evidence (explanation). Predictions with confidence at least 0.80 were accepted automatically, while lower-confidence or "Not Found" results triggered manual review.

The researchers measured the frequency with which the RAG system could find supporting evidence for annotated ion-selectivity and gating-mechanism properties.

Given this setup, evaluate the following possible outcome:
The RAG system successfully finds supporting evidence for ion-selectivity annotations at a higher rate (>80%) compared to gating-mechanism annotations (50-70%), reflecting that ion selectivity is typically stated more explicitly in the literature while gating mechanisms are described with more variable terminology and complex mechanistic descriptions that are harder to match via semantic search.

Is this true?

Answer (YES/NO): NO